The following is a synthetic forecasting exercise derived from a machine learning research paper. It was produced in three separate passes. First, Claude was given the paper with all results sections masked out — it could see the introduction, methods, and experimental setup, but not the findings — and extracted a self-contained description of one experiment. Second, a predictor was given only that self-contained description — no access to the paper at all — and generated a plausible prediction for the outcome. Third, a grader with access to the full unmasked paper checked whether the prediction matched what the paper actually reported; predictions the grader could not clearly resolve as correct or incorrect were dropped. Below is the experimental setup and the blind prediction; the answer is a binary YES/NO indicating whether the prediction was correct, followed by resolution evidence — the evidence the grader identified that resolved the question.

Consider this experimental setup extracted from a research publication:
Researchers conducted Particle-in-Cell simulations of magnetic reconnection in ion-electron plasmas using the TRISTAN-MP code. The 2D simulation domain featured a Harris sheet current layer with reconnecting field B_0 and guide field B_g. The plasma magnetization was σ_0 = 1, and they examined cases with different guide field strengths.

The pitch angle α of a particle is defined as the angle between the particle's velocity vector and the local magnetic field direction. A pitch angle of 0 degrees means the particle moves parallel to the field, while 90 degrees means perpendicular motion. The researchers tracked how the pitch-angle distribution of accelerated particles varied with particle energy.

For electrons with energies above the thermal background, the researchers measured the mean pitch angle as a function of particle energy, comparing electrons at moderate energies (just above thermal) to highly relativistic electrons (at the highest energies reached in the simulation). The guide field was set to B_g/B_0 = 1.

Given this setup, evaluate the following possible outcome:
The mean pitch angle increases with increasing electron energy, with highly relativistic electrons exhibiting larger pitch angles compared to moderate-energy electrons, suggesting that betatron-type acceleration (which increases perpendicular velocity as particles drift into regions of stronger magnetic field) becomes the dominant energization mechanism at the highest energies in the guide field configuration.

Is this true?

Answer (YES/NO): NO